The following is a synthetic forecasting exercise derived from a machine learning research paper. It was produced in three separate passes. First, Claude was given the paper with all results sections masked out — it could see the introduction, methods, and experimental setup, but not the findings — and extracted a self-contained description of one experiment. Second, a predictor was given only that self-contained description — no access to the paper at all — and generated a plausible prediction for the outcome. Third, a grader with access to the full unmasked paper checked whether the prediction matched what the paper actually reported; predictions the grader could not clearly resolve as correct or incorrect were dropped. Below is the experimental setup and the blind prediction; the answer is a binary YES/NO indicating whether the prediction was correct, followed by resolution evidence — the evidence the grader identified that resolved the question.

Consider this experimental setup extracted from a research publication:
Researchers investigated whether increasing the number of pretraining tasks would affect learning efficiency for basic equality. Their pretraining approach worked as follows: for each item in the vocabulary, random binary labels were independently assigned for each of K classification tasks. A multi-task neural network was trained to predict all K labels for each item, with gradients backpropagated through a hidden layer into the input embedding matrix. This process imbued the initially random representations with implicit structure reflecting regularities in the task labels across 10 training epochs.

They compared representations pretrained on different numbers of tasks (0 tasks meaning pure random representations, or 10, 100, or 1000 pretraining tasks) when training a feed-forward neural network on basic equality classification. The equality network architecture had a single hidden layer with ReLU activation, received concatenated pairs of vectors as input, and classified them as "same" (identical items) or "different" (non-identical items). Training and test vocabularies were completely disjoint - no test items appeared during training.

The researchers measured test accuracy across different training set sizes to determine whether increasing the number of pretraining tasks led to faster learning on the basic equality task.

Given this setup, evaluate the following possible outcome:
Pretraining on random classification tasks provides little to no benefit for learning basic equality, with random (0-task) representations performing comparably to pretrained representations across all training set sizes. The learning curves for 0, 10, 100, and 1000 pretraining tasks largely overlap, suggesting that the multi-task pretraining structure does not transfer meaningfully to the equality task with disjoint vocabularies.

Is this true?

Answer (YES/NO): NO